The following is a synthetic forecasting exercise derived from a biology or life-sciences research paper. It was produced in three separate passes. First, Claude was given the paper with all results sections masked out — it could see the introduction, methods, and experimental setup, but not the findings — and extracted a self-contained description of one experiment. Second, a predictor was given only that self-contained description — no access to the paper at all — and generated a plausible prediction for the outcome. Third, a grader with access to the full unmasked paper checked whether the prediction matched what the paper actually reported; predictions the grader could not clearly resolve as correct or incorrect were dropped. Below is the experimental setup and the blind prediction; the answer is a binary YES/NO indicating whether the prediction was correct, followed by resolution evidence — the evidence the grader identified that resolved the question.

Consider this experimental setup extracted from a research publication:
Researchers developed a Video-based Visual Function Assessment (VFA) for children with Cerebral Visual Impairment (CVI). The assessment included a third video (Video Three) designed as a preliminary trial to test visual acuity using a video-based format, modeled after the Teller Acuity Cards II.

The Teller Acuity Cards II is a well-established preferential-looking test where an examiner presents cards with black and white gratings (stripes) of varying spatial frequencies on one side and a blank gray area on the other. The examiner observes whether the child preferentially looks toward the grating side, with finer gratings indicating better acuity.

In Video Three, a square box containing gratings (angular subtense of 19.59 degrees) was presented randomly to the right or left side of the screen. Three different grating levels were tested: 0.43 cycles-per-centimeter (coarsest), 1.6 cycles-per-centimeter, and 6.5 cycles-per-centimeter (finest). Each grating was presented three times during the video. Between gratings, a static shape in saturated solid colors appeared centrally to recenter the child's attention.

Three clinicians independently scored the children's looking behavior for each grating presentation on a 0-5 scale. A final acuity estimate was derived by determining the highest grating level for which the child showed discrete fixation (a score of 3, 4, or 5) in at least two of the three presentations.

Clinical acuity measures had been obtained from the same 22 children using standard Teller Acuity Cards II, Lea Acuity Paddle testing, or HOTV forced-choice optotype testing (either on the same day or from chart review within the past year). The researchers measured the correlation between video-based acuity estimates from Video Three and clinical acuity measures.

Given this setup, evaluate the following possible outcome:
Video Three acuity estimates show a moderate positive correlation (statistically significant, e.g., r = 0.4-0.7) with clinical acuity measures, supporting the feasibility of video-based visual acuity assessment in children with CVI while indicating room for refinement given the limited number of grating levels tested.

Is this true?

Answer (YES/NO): NO